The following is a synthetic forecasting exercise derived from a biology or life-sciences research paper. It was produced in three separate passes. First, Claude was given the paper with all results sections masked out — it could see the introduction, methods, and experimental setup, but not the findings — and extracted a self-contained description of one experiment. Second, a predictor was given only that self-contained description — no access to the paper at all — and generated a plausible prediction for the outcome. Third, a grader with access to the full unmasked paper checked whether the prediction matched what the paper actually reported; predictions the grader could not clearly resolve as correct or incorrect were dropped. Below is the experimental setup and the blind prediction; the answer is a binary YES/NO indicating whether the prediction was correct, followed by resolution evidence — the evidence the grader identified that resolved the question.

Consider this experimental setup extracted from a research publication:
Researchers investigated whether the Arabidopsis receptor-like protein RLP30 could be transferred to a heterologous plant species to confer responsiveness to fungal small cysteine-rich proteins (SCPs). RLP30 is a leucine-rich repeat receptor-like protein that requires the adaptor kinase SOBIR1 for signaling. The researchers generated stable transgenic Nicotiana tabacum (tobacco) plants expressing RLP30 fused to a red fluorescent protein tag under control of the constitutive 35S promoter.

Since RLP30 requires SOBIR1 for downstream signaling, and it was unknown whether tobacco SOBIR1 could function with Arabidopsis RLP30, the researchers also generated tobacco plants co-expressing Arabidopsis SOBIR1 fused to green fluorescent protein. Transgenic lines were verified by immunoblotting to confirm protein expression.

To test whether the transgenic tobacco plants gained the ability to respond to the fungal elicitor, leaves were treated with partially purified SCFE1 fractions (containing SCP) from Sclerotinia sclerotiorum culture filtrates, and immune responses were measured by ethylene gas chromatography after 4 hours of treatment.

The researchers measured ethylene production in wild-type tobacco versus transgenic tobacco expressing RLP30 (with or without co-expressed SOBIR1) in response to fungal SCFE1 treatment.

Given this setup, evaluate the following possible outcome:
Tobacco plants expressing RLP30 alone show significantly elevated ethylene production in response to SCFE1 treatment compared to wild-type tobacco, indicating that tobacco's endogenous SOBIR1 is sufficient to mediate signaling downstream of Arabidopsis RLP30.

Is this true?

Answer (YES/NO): NO